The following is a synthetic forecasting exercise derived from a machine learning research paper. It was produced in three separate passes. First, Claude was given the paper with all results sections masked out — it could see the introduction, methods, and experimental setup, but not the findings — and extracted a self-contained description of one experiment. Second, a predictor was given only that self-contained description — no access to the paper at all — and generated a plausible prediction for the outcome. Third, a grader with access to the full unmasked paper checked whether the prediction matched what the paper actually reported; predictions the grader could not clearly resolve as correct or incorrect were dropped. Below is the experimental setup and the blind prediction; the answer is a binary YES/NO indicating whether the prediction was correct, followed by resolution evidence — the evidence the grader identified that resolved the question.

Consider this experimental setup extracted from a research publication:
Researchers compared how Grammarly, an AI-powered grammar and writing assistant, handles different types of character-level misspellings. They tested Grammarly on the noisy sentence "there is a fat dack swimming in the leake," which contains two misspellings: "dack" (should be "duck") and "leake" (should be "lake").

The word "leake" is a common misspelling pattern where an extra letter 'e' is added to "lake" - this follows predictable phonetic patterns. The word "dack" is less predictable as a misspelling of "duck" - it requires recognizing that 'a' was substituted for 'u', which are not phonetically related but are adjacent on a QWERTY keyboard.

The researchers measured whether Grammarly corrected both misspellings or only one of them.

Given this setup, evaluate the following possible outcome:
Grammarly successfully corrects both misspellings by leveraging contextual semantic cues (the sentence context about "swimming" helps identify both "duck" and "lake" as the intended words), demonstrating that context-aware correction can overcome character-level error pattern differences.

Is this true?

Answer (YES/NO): NO